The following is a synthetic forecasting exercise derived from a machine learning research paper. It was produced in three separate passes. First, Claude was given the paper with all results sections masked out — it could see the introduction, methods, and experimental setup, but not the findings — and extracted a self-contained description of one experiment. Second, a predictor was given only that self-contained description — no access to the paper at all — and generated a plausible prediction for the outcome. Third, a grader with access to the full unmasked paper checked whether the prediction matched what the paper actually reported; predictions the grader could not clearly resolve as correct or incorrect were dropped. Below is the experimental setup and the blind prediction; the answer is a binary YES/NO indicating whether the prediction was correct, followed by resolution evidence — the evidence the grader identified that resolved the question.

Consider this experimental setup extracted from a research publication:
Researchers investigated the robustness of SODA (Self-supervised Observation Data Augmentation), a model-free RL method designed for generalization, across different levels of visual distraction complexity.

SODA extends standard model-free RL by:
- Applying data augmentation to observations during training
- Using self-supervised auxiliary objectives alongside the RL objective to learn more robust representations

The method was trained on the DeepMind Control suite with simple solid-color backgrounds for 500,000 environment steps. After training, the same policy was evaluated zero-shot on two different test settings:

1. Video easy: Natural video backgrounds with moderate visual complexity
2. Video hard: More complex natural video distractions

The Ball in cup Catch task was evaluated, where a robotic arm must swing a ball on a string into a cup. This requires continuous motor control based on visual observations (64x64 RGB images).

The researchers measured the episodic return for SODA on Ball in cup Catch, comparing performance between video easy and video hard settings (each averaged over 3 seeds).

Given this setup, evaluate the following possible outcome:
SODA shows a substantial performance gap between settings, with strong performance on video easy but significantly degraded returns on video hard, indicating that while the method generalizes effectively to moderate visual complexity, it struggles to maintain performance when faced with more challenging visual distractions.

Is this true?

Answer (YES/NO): YES